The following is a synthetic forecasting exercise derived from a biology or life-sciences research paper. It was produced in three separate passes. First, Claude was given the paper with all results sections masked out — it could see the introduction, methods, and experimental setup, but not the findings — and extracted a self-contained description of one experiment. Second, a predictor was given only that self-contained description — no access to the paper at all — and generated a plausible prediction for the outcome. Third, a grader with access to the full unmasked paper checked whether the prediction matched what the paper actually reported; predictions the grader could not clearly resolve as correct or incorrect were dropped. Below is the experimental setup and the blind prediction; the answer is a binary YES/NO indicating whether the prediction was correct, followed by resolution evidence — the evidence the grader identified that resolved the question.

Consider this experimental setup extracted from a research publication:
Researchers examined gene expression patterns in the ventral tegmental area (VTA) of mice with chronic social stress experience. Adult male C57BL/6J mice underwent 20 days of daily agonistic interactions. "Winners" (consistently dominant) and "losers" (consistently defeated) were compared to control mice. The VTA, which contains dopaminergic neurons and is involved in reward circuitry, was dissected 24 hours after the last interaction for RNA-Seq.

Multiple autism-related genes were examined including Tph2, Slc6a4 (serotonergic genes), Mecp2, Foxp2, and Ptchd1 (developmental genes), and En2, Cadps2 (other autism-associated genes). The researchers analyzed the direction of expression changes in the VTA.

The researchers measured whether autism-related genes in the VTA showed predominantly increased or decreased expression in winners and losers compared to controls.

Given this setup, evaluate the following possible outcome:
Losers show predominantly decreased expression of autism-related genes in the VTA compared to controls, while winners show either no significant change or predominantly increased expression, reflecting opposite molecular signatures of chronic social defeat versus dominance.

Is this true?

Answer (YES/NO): NO